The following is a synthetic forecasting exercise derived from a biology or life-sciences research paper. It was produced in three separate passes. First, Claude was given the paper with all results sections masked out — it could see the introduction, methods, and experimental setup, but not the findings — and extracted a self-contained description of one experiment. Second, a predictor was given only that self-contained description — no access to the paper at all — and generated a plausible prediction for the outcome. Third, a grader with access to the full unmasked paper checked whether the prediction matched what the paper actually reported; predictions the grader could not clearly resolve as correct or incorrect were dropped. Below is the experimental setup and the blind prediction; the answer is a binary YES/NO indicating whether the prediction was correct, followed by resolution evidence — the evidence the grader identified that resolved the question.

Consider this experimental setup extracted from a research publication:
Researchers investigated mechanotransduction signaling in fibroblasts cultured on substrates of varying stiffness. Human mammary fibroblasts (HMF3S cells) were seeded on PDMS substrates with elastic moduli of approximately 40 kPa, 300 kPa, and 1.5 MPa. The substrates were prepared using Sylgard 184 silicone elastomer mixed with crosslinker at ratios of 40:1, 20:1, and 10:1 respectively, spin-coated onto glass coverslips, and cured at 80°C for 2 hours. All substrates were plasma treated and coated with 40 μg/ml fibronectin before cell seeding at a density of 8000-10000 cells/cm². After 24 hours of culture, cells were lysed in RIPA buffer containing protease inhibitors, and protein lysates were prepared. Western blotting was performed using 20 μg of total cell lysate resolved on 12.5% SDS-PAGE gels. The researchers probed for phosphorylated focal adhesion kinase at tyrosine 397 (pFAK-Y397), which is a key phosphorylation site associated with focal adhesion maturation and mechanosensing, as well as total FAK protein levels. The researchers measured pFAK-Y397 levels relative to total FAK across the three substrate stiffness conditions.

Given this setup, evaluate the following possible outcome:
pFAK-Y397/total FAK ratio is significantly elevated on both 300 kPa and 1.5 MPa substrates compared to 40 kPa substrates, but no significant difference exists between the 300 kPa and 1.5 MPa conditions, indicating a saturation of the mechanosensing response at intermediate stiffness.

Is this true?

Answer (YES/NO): NO